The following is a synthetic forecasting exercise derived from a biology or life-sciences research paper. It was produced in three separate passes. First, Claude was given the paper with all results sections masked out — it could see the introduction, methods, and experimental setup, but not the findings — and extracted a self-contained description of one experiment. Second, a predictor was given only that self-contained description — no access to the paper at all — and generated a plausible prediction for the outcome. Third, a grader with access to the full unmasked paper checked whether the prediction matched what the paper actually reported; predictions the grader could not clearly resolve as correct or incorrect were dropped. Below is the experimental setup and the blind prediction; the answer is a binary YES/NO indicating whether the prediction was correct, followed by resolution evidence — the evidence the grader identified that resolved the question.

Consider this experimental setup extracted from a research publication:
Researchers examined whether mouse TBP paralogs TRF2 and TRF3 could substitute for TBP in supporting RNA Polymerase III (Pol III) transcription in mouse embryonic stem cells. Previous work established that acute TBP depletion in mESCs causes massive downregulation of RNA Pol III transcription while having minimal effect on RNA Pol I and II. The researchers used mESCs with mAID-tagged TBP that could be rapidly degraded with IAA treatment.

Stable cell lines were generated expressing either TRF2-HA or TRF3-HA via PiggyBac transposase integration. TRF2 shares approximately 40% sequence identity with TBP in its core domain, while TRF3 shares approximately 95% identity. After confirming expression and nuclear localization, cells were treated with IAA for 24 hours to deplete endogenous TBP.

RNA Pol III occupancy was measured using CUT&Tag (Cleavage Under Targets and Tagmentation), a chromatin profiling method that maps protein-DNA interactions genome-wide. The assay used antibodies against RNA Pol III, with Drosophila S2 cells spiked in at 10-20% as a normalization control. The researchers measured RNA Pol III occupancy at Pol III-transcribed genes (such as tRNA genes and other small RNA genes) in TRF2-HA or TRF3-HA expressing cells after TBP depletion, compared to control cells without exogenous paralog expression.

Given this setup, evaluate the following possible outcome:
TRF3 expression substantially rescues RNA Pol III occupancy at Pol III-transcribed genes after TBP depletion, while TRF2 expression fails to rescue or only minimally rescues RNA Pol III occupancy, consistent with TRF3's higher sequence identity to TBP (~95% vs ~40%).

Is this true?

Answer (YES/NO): NO